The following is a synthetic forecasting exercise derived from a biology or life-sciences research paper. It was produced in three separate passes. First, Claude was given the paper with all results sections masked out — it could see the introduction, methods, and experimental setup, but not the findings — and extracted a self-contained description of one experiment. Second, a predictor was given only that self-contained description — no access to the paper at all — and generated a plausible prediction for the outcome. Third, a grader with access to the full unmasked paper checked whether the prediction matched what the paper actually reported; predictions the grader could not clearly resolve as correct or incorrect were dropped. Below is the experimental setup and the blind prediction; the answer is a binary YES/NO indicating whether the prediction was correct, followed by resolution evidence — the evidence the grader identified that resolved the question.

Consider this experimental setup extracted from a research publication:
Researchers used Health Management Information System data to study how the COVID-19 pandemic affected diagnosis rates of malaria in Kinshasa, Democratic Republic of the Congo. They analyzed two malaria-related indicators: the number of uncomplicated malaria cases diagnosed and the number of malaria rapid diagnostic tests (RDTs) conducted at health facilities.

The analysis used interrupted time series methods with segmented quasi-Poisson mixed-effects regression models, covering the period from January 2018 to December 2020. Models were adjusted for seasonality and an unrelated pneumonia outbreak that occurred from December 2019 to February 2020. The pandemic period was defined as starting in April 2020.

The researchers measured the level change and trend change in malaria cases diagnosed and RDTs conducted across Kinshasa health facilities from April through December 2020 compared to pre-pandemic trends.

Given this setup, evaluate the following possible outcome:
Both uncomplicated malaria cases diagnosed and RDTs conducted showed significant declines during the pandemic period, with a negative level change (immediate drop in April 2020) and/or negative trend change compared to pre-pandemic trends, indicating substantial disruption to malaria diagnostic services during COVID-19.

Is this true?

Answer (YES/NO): YES